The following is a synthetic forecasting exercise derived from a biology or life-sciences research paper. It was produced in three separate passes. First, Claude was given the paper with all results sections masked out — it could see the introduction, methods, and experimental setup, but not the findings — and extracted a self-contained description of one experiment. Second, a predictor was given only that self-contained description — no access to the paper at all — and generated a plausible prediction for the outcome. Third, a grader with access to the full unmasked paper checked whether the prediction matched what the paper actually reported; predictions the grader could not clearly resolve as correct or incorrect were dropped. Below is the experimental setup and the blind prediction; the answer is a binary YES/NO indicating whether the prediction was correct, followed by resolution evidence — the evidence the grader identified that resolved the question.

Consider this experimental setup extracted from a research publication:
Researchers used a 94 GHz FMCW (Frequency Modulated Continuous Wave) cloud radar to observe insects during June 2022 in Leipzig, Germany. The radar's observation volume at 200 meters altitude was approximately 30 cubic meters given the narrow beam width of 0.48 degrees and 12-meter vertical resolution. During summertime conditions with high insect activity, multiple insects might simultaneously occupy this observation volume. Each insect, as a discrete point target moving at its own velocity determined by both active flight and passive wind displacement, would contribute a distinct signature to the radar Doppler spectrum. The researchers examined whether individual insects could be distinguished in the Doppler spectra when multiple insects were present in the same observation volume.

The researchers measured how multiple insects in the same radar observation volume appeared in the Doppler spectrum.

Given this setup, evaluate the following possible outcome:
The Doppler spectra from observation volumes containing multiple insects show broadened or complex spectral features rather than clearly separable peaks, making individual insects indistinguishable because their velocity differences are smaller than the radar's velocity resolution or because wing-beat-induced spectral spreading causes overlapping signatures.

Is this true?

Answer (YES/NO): NO